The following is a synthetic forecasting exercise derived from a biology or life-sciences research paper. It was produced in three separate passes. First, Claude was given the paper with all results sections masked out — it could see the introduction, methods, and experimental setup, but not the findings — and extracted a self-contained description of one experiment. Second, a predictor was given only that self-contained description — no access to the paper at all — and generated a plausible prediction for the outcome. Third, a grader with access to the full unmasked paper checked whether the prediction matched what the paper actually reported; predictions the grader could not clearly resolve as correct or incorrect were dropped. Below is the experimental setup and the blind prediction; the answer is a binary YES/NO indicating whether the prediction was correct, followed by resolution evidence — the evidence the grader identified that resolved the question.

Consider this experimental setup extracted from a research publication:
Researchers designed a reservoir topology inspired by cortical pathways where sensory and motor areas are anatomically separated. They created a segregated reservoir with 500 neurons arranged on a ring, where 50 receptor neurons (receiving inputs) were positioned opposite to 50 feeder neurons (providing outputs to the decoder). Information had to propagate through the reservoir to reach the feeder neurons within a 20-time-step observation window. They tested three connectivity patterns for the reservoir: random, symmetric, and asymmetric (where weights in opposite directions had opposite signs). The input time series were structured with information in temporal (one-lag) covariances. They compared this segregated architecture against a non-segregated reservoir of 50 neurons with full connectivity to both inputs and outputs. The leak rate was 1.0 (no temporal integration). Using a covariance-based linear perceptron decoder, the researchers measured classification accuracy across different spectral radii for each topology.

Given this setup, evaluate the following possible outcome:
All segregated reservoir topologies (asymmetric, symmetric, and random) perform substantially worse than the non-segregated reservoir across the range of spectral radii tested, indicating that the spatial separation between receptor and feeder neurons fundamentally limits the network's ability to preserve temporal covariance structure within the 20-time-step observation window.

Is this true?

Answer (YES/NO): NO